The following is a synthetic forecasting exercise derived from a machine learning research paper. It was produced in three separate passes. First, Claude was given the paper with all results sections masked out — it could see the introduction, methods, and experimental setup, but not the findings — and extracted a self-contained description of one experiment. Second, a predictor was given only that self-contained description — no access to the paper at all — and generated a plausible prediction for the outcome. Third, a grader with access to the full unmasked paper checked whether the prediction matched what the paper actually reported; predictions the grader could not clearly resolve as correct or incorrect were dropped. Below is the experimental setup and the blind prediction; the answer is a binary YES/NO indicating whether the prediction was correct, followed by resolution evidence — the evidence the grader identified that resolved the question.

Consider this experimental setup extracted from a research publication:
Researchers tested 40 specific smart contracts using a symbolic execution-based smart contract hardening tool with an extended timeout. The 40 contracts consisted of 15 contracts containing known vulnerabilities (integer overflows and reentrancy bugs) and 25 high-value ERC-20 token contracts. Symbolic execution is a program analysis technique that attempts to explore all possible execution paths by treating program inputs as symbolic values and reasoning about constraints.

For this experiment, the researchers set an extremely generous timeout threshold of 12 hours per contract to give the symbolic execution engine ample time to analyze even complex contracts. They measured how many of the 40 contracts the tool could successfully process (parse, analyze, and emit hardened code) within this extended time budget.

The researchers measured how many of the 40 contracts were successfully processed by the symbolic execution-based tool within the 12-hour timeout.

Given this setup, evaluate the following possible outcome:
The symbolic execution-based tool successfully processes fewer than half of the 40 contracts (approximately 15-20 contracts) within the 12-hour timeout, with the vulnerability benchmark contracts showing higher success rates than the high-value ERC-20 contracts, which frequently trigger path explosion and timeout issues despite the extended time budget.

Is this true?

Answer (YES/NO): YES